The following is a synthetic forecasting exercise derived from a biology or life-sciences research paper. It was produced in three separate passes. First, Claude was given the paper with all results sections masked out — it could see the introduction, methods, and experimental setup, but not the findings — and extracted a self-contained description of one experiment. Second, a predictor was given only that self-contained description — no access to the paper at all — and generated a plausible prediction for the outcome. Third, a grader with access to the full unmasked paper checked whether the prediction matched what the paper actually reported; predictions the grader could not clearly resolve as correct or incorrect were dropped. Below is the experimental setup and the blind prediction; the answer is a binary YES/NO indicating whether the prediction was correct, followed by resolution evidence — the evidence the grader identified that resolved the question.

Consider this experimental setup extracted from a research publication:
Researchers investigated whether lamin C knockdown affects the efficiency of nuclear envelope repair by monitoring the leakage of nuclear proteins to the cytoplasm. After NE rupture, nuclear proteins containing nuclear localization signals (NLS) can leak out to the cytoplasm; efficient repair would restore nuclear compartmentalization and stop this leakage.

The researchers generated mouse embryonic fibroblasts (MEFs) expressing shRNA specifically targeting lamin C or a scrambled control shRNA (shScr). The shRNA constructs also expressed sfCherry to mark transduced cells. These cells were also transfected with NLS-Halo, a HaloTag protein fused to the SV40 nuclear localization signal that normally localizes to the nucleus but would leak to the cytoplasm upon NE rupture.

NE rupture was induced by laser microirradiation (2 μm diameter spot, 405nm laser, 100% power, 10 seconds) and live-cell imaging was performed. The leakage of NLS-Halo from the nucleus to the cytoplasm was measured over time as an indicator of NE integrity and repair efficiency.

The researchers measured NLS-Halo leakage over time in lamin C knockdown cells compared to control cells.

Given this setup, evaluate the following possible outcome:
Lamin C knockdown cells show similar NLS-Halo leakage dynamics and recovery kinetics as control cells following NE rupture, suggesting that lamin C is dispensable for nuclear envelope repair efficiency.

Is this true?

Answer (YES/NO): NO